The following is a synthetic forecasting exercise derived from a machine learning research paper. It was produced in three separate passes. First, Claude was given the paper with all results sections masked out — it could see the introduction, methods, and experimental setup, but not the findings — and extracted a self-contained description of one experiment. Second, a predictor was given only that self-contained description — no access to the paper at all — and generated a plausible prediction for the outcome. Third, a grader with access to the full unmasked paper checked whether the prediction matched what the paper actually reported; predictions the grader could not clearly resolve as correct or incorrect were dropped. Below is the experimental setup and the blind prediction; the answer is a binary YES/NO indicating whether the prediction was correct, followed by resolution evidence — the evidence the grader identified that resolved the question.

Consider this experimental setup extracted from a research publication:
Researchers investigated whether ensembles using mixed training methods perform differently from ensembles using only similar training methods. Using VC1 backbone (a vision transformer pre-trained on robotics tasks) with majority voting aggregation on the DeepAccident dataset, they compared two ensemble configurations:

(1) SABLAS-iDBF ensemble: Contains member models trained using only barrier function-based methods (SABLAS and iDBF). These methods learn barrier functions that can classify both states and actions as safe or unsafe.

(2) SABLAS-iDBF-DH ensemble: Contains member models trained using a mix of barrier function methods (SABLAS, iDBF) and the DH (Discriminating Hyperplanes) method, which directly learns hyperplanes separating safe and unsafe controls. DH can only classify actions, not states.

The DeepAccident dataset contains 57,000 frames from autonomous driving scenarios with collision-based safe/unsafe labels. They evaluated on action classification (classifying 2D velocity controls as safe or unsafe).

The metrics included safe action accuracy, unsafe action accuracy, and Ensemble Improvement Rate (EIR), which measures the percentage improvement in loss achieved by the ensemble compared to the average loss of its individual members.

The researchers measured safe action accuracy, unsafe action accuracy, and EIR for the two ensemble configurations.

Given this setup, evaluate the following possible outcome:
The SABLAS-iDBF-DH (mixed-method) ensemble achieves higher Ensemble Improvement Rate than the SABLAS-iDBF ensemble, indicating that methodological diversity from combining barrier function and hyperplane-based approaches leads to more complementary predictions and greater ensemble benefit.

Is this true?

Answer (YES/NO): YES